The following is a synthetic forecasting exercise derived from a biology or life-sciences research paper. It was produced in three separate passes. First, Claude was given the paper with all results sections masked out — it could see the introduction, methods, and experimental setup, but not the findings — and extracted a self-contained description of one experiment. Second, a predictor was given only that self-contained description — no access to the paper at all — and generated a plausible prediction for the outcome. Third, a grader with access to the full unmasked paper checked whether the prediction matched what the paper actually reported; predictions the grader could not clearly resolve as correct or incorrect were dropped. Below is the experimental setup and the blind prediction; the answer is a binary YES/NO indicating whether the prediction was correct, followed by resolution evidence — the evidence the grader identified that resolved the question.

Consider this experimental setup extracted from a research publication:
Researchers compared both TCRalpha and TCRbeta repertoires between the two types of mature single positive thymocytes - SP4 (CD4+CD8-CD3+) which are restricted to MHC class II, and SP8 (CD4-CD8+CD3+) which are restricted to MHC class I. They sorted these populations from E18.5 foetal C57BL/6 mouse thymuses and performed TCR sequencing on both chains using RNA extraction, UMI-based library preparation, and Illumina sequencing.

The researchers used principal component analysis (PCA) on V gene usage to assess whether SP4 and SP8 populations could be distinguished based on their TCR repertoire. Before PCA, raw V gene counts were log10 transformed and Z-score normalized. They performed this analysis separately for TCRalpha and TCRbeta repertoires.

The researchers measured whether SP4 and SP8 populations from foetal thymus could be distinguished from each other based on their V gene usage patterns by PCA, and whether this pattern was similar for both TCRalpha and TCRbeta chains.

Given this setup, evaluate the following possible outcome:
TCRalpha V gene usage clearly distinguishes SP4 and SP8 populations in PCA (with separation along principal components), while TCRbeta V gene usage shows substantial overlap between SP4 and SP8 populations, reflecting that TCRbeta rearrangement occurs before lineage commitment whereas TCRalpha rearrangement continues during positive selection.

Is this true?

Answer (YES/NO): NO